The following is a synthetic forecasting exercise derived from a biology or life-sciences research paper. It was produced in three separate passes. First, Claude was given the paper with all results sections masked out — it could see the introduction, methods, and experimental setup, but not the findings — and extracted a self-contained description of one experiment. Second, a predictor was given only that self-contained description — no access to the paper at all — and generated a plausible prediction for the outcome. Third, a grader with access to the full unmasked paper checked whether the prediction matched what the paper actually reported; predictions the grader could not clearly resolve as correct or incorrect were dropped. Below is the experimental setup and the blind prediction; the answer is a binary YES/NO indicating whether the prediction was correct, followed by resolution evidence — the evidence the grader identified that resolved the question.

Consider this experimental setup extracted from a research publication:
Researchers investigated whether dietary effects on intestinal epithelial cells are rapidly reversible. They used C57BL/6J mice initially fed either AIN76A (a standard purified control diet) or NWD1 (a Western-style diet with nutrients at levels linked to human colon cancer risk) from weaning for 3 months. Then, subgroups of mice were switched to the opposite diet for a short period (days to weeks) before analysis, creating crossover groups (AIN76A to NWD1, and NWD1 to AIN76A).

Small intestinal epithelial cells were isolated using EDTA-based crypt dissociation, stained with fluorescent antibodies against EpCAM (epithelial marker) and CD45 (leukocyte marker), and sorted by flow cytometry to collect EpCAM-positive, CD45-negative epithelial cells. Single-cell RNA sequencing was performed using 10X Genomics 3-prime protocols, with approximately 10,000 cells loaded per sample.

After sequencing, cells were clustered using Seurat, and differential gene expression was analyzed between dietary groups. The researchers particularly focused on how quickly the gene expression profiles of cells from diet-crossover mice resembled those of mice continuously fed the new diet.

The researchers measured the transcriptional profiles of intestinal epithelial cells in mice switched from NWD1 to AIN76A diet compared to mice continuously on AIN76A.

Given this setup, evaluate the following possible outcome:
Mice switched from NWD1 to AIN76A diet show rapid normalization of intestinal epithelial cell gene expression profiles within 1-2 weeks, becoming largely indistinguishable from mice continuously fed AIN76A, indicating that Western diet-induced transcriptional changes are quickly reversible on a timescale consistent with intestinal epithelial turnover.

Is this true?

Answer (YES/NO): NO